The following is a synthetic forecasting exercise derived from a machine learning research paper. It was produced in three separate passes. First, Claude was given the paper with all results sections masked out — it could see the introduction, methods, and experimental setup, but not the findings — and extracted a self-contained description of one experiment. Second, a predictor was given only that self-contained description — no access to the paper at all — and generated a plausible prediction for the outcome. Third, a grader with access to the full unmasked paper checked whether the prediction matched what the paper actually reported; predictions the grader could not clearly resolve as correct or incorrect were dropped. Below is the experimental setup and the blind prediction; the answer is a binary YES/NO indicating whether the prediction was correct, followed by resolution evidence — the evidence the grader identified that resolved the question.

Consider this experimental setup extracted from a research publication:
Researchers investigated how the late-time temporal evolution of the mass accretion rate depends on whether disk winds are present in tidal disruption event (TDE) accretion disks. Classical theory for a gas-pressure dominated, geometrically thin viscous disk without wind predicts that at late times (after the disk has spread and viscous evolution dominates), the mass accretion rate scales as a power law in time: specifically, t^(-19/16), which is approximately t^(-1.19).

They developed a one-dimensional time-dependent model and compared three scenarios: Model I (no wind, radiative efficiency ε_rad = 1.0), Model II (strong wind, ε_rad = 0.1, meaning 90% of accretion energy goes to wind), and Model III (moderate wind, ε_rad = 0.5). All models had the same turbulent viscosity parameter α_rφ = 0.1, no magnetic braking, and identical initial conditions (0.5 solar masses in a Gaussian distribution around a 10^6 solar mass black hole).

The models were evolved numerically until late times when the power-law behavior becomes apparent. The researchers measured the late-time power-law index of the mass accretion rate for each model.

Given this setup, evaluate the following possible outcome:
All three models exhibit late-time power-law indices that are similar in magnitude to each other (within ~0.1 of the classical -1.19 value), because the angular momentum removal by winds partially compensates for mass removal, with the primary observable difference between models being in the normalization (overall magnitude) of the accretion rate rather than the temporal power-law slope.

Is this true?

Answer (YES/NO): NO